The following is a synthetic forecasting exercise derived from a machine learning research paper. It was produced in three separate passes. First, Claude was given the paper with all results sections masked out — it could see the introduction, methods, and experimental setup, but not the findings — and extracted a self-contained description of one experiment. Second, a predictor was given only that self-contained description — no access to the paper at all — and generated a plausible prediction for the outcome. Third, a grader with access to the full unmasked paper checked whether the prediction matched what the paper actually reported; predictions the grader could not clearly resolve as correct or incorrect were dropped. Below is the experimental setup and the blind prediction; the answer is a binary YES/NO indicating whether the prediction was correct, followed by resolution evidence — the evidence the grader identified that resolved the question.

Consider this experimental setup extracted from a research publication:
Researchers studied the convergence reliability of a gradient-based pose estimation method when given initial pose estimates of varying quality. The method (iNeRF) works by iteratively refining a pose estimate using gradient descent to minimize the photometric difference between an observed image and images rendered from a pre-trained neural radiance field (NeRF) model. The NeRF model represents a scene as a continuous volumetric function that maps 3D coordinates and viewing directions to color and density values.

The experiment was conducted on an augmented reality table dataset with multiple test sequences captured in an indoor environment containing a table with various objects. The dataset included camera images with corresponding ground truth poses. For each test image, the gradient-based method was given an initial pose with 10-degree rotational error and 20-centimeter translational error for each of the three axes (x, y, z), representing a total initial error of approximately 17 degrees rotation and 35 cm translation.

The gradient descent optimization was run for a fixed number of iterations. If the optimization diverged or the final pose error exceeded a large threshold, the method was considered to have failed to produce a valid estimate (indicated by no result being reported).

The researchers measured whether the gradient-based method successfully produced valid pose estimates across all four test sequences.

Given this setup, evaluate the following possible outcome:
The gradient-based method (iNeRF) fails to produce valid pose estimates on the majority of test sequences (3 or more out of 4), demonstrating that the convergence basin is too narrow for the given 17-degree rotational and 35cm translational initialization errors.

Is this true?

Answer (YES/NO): NO